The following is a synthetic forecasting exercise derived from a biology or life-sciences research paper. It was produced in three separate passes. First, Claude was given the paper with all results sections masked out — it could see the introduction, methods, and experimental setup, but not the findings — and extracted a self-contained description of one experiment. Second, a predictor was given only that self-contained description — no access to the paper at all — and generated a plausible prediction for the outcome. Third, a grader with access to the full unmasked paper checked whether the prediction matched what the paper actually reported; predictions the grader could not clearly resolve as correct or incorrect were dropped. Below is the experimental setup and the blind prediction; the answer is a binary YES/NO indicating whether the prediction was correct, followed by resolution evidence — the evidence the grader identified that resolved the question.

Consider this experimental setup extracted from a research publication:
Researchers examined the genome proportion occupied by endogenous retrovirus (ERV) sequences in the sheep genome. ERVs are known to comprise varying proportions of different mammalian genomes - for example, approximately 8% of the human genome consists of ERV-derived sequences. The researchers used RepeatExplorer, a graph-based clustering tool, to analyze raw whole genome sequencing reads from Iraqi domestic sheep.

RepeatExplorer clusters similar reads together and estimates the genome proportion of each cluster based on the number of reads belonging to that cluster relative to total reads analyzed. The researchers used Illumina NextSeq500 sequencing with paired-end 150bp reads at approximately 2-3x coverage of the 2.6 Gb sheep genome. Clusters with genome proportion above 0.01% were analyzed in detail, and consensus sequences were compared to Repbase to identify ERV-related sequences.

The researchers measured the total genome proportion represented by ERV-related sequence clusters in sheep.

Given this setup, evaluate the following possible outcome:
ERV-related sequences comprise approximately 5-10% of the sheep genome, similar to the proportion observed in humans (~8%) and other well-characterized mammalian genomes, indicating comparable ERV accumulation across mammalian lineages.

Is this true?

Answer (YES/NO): NO